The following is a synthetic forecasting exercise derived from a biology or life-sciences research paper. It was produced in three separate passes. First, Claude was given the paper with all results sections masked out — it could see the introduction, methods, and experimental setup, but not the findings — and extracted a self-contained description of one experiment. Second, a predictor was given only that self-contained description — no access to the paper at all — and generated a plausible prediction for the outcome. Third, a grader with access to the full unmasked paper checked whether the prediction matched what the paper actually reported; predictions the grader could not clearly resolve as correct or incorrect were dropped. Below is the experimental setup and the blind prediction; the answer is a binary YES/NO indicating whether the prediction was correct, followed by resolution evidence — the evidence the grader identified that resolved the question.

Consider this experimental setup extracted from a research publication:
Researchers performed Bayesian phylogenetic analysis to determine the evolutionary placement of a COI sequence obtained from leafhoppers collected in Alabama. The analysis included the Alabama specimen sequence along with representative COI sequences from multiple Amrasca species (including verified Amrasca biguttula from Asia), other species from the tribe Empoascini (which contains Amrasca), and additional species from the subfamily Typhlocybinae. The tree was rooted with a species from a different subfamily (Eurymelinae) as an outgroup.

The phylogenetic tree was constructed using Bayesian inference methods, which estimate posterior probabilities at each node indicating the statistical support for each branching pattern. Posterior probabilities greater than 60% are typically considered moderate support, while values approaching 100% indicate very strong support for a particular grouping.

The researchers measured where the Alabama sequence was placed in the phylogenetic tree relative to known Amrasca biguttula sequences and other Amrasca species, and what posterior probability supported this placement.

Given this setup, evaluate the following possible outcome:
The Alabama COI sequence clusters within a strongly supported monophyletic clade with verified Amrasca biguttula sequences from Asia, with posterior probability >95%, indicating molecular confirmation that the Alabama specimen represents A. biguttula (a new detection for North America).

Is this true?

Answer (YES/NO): YES